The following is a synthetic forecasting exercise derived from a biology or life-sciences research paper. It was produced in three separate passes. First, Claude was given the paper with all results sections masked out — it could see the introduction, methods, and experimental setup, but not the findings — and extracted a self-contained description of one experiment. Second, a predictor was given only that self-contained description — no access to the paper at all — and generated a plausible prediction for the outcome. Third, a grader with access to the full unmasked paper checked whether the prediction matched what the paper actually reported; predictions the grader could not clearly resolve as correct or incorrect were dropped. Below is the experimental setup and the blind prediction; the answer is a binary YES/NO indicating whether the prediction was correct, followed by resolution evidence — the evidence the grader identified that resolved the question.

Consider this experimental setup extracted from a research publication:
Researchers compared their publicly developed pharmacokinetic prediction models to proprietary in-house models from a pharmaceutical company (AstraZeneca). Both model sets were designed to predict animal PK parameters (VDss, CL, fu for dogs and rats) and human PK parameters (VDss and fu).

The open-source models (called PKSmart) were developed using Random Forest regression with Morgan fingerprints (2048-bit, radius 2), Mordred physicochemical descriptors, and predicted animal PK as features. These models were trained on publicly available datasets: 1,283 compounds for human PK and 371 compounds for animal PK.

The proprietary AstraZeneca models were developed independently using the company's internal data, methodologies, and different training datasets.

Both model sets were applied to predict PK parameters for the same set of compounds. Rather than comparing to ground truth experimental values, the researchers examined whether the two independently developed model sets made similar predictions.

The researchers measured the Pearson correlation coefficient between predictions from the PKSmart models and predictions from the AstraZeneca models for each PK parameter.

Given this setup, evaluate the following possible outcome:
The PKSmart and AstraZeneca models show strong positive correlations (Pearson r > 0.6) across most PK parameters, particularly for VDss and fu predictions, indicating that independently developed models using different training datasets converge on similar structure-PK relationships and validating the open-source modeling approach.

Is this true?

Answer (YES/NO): YES